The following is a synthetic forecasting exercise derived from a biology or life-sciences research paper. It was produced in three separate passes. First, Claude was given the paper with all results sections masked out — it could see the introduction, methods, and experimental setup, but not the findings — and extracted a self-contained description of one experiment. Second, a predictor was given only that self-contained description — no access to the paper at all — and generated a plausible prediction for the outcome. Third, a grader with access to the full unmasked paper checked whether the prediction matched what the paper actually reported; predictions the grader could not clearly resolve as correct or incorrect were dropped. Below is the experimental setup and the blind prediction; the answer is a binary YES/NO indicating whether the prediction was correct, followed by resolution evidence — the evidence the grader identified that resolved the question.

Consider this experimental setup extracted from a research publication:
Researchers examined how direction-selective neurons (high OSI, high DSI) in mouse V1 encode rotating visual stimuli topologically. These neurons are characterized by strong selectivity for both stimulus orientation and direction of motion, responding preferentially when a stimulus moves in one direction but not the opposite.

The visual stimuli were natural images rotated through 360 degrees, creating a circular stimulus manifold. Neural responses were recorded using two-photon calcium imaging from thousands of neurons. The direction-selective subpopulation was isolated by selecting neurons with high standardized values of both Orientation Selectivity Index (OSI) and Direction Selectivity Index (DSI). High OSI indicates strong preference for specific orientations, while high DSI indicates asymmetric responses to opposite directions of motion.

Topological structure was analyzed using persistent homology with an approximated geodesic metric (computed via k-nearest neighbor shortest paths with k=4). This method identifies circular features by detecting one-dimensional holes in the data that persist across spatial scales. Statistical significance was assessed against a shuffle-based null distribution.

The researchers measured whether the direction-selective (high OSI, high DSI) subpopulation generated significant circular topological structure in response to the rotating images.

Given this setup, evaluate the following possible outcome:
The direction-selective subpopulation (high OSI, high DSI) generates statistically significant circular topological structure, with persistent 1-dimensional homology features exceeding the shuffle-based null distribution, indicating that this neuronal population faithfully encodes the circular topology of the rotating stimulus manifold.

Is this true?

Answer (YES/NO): YES